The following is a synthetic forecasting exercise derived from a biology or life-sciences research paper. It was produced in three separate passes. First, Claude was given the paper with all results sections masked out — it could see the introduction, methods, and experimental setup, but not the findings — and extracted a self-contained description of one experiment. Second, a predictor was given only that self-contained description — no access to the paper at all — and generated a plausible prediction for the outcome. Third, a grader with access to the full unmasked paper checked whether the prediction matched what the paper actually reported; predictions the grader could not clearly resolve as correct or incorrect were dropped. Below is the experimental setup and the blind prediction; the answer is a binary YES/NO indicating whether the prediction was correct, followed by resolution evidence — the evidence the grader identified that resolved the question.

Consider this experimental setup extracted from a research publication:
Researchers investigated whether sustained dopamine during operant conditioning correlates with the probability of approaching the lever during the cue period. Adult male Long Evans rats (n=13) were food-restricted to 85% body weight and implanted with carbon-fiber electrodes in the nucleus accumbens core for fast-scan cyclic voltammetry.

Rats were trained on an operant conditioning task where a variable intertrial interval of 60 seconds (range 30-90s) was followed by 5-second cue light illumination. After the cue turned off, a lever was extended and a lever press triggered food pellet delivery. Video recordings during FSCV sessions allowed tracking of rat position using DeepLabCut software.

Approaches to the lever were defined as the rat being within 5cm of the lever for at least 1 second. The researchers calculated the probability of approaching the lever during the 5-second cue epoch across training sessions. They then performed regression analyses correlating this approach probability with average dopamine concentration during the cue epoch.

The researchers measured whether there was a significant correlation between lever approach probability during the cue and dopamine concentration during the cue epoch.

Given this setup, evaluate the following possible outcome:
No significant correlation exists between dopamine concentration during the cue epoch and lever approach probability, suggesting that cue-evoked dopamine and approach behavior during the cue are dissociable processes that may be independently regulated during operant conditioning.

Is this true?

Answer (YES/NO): YES